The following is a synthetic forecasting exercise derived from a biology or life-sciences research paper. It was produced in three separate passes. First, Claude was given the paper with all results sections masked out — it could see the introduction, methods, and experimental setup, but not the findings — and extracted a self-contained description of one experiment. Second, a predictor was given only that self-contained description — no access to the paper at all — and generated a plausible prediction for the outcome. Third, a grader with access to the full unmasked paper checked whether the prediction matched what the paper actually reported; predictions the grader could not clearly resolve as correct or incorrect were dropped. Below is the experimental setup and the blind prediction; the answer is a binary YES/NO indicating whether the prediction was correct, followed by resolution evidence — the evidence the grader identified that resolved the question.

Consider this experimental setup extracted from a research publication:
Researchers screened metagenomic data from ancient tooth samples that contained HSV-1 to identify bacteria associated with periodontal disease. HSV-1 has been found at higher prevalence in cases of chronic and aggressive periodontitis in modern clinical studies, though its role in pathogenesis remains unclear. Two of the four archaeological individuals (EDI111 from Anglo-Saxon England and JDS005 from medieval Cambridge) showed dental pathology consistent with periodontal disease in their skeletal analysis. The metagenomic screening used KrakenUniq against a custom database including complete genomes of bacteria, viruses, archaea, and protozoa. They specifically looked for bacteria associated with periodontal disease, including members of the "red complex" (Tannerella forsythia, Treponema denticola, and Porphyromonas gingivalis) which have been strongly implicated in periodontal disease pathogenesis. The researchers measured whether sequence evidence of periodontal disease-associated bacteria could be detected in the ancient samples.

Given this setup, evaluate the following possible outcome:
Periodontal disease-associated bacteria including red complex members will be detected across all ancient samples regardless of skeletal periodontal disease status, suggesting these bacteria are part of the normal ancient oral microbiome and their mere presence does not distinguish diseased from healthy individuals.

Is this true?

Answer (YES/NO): NO